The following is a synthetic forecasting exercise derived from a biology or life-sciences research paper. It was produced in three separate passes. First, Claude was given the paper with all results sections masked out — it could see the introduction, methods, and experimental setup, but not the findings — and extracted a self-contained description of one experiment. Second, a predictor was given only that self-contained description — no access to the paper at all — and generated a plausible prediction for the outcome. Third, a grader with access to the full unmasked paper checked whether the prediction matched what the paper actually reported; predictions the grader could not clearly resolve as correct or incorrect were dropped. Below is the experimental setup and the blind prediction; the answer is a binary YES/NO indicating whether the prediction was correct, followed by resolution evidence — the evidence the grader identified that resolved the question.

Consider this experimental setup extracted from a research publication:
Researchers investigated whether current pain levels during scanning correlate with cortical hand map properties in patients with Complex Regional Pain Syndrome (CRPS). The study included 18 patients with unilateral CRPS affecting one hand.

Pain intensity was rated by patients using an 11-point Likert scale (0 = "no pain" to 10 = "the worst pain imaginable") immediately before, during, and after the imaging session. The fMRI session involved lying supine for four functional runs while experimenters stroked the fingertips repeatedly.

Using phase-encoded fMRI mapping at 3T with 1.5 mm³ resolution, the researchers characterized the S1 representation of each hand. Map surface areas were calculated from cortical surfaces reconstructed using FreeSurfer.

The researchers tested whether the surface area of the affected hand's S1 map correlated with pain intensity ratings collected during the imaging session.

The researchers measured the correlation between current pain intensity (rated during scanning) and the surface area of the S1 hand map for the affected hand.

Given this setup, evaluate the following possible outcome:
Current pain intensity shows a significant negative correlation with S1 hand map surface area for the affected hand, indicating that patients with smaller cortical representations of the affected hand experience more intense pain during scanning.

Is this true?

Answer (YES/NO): NO